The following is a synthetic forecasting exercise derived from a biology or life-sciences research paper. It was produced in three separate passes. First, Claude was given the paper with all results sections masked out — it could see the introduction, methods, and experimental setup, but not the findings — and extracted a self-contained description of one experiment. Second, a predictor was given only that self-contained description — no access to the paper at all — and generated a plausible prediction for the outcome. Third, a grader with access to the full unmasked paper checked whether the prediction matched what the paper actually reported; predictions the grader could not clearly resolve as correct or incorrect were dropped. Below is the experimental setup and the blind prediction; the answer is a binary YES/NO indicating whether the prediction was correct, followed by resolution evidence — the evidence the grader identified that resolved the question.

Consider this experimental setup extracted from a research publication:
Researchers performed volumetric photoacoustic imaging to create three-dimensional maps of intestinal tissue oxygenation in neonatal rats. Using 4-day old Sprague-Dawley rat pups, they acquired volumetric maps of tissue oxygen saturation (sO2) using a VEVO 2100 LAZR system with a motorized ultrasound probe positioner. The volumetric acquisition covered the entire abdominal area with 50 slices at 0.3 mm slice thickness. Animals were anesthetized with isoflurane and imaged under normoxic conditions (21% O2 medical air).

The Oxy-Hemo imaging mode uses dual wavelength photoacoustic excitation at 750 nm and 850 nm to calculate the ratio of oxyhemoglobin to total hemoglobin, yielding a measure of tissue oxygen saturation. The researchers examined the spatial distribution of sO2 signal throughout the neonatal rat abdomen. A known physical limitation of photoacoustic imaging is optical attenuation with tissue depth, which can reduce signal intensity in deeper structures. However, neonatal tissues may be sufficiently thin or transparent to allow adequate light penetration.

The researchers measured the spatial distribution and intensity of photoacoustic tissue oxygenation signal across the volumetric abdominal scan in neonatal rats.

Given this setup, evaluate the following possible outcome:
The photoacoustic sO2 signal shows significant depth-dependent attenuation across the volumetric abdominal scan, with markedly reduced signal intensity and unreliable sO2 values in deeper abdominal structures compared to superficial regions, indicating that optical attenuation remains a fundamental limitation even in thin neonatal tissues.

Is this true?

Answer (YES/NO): NO